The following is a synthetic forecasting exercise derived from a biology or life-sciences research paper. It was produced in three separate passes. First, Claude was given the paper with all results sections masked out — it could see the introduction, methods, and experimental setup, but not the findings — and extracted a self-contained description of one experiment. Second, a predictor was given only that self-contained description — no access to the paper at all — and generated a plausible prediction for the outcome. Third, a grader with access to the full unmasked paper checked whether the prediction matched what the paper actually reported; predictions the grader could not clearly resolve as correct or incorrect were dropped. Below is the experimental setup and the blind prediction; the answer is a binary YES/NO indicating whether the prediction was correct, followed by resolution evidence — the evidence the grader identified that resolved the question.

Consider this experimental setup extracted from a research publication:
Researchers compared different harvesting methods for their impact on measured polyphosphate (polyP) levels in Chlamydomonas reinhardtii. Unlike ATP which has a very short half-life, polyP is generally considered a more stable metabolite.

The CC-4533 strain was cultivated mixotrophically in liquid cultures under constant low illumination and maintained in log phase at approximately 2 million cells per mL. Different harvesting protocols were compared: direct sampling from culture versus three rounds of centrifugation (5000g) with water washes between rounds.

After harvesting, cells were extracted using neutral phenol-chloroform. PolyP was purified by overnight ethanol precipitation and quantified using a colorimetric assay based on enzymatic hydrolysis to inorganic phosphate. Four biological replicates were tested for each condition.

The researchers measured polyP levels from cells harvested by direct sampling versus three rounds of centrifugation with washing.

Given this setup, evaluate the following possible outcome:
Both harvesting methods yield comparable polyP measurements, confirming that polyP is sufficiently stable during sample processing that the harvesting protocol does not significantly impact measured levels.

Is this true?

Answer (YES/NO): YES